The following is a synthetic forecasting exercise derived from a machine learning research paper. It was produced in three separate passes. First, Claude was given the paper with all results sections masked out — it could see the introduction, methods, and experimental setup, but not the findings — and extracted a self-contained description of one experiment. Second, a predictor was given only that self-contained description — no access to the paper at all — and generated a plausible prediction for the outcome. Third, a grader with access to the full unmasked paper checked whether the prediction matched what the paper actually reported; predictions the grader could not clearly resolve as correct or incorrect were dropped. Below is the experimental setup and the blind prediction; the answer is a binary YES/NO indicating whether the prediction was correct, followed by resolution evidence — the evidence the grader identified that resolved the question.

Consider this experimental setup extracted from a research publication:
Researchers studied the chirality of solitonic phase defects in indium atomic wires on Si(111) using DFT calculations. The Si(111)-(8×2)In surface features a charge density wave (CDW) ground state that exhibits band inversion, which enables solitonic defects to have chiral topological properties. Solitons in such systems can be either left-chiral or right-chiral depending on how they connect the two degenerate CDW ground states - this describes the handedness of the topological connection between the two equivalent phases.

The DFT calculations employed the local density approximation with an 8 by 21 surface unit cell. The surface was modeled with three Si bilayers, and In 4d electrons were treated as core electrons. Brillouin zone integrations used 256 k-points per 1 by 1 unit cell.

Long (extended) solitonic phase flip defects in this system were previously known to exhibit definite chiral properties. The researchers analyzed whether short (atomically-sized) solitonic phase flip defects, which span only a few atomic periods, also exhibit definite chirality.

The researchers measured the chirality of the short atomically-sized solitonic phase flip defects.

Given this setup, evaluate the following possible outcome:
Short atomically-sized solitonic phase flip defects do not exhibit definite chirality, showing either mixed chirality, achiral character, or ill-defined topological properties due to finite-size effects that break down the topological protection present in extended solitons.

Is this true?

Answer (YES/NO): NO